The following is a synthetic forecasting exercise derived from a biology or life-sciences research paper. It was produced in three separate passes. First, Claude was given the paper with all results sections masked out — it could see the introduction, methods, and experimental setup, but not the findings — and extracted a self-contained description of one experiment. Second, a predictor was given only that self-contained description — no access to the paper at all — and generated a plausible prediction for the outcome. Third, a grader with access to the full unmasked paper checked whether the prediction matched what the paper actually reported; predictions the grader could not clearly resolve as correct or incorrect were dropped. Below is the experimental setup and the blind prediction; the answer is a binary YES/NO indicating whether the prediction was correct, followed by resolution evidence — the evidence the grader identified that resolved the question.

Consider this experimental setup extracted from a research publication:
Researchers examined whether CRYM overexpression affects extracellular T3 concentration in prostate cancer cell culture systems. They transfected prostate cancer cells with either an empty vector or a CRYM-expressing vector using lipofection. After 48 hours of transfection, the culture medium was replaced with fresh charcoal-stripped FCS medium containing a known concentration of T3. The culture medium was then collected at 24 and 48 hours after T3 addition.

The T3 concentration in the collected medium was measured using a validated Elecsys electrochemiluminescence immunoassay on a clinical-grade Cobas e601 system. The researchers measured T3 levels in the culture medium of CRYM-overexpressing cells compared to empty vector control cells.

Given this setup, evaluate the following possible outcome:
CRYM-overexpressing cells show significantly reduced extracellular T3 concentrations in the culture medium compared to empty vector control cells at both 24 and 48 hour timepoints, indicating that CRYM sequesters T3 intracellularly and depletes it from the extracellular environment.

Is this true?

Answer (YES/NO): YES